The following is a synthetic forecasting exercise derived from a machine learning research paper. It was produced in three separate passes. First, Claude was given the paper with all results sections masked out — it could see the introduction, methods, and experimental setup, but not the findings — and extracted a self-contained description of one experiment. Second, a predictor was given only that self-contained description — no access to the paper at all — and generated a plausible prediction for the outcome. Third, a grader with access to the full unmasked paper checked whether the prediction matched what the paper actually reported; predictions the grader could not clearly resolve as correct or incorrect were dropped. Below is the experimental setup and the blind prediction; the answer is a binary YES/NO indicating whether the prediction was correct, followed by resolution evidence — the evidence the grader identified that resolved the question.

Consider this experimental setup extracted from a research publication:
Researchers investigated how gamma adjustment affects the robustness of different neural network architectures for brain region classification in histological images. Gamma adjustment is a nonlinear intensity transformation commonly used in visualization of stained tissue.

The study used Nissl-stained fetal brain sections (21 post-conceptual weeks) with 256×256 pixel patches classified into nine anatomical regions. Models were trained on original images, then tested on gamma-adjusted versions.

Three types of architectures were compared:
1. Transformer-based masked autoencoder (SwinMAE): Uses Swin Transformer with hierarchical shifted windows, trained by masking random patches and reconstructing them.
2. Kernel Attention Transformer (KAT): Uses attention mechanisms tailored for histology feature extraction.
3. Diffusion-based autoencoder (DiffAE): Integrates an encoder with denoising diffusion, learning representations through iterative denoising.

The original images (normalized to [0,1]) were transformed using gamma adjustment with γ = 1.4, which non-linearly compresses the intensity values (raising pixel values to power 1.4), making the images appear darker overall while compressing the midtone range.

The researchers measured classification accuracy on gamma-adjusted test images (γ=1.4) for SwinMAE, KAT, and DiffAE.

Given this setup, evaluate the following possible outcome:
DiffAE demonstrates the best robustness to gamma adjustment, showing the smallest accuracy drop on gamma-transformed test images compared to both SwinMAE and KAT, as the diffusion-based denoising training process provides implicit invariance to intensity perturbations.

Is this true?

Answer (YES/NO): NO